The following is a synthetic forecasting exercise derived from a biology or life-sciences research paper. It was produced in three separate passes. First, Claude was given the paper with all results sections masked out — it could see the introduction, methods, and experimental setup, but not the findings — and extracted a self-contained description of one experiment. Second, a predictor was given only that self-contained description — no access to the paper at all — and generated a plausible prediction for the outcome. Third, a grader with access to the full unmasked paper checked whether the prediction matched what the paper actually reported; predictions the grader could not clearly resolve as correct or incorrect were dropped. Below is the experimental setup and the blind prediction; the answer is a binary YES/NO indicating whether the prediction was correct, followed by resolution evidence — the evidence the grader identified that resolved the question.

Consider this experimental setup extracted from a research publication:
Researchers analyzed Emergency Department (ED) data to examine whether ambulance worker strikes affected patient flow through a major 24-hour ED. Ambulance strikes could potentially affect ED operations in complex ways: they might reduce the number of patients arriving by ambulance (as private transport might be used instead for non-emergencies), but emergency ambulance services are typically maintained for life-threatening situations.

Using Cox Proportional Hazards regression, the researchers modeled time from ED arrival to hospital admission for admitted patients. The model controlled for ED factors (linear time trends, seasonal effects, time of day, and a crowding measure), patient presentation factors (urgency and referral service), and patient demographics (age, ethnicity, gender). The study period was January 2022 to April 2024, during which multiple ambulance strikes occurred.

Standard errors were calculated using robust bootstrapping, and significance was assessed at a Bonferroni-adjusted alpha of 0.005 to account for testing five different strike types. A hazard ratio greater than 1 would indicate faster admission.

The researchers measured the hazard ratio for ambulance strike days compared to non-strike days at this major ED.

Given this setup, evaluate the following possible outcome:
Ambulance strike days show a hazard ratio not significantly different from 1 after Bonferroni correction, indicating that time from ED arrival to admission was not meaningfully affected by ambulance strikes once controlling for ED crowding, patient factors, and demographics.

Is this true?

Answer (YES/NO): NO